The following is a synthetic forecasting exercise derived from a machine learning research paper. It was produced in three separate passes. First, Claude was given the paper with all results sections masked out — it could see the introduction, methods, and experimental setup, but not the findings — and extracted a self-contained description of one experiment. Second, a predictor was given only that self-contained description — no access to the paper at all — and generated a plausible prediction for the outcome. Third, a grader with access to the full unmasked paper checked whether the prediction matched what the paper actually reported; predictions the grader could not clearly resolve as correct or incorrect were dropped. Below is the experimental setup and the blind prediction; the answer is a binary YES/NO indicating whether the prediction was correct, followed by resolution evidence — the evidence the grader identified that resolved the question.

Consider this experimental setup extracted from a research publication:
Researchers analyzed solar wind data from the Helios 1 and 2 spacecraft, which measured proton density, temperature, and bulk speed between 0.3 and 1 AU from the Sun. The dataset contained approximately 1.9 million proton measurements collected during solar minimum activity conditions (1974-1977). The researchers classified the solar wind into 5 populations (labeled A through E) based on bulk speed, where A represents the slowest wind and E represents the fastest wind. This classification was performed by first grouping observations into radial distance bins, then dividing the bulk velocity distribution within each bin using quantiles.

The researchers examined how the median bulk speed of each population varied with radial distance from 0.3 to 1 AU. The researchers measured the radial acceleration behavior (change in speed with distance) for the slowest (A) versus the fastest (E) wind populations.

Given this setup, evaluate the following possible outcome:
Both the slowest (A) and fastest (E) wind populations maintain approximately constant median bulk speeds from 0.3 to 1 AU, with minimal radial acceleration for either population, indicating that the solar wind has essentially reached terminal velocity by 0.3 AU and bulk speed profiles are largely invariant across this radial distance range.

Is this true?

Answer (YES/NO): NO